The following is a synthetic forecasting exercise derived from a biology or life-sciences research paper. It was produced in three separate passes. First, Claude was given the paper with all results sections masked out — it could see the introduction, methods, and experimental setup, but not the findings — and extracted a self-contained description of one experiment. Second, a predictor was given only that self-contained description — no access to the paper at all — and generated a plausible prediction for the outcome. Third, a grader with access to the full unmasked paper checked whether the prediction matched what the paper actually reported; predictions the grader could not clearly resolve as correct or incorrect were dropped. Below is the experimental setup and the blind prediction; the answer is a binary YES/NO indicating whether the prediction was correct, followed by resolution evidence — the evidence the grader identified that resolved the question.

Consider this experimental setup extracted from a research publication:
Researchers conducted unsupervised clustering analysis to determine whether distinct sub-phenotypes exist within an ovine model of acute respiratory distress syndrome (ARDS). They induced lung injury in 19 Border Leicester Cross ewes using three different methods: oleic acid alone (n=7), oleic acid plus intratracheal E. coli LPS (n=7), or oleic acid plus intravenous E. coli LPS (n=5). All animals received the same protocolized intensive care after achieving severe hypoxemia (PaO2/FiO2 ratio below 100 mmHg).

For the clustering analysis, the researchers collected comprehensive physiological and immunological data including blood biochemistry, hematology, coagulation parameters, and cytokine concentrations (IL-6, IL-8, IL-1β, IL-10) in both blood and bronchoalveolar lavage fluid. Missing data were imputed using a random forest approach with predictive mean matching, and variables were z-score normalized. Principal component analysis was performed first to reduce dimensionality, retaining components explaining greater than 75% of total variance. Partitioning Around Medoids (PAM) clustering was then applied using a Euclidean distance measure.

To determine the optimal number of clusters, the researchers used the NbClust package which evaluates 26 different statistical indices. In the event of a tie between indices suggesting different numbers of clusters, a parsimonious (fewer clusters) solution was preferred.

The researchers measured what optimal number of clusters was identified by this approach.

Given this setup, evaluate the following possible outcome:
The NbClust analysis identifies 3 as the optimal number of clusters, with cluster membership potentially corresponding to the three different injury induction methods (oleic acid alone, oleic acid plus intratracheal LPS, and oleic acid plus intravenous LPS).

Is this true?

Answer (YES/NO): NO